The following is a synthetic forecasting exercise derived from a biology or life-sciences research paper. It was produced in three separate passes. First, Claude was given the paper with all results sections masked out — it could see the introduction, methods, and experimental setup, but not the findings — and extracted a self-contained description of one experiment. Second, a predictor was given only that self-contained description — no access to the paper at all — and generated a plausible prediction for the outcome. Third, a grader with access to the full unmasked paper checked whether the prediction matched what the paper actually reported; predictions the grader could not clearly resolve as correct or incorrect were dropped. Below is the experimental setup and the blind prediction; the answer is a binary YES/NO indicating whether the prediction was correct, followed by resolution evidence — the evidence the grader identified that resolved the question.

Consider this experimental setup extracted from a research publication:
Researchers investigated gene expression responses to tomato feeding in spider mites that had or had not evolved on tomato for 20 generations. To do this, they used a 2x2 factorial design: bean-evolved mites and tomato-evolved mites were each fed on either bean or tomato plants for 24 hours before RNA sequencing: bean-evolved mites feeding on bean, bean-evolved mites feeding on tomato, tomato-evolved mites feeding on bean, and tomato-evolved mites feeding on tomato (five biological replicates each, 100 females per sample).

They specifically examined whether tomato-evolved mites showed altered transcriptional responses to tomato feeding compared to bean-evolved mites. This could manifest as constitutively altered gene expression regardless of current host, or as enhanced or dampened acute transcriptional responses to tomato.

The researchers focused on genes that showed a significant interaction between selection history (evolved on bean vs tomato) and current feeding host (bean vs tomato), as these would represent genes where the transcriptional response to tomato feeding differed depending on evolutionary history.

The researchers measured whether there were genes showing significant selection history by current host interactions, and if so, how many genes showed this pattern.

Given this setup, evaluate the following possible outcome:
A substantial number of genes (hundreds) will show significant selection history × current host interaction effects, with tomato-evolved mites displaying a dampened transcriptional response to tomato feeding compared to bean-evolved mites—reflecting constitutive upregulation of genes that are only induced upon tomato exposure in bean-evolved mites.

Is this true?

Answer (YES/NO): NO